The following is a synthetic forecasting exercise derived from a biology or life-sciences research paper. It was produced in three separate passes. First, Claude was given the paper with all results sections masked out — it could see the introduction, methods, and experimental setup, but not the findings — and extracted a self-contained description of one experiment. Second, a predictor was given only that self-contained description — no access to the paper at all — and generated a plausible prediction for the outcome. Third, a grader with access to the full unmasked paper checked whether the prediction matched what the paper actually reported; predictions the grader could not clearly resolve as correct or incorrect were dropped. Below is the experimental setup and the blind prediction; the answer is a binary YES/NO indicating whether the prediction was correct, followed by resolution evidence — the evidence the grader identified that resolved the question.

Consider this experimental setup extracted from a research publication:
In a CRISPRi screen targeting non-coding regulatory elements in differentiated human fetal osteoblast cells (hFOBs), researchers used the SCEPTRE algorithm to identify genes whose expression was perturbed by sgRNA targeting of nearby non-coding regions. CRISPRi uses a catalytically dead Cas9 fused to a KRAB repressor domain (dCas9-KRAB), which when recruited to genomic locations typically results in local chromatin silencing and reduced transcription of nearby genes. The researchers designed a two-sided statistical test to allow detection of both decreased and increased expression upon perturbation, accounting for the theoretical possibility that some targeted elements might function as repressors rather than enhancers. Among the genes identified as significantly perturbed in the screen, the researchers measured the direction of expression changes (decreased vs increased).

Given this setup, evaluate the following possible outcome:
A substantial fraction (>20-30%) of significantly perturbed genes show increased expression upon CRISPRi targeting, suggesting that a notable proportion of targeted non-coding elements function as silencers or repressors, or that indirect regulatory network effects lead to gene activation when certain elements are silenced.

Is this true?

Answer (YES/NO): NO